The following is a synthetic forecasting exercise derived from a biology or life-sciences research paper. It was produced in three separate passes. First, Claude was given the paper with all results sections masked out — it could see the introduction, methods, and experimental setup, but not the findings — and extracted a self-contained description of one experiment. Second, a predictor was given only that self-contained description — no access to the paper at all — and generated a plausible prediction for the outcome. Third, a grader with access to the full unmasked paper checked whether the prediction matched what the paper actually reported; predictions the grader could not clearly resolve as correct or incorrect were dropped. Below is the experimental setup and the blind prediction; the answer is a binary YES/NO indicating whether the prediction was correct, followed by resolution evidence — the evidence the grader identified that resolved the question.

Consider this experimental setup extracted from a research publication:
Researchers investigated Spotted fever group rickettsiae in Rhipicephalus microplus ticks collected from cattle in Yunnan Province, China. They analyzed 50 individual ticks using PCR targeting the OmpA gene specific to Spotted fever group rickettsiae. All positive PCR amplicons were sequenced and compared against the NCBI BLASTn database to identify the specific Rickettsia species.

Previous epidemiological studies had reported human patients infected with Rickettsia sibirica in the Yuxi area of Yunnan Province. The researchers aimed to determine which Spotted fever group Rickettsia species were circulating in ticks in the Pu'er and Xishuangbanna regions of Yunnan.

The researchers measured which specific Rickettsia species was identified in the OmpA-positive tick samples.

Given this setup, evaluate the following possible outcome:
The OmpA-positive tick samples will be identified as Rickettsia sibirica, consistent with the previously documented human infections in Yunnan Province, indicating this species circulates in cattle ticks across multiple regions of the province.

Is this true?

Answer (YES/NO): NO